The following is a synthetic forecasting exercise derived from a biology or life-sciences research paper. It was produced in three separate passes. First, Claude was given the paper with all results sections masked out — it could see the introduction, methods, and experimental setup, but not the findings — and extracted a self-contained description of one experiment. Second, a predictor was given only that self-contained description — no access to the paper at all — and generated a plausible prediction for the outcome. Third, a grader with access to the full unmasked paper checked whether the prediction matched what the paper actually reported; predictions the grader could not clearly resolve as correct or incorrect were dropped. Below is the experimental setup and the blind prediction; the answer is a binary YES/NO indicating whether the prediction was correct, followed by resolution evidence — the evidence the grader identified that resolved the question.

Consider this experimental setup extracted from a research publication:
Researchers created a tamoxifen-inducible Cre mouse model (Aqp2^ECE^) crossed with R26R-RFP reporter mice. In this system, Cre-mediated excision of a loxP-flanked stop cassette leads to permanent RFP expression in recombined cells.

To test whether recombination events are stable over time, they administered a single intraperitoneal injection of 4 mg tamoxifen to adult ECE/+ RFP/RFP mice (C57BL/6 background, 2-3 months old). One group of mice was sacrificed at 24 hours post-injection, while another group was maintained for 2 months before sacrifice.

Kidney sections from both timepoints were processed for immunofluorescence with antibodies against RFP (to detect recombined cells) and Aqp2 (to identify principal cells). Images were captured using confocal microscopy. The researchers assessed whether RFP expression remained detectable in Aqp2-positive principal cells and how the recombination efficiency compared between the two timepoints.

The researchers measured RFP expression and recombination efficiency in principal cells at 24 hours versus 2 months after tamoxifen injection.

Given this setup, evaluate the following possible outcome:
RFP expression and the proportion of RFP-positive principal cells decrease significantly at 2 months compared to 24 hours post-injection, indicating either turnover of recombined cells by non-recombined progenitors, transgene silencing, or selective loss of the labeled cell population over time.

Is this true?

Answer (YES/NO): NO